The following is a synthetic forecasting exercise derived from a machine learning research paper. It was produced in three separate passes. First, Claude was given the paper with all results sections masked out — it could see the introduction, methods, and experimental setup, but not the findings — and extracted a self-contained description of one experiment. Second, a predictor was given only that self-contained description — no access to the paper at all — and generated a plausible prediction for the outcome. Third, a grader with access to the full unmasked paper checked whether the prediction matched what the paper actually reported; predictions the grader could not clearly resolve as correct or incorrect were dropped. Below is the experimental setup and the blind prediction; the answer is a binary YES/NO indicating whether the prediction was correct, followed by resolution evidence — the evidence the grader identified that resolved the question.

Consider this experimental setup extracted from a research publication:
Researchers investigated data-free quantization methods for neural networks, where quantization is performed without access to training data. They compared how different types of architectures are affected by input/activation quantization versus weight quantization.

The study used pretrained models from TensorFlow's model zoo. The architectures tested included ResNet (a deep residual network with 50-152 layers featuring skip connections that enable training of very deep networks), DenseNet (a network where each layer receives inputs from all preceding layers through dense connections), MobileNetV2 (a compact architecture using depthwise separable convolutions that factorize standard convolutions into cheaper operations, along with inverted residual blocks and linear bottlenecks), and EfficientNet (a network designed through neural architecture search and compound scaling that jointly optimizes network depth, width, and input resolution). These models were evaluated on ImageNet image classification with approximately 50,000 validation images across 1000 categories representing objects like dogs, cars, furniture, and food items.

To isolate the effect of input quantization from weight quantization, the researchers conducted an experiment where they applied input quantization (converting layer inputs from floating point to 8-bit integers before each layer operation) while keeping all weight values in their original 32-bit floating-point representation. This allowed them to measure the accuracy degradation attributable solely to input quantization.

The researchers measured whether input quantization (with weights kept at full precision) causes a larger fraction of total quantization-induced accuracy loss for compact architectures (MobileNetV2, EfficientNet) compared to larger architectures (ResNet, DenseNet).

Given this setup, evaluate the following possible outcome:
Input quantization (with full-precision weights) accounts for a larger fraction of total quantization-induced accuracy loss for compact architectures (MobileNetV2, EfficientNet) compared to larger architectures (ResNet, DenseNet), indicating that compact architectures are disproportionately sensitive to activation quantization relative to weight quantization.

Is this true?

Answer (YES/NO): YES